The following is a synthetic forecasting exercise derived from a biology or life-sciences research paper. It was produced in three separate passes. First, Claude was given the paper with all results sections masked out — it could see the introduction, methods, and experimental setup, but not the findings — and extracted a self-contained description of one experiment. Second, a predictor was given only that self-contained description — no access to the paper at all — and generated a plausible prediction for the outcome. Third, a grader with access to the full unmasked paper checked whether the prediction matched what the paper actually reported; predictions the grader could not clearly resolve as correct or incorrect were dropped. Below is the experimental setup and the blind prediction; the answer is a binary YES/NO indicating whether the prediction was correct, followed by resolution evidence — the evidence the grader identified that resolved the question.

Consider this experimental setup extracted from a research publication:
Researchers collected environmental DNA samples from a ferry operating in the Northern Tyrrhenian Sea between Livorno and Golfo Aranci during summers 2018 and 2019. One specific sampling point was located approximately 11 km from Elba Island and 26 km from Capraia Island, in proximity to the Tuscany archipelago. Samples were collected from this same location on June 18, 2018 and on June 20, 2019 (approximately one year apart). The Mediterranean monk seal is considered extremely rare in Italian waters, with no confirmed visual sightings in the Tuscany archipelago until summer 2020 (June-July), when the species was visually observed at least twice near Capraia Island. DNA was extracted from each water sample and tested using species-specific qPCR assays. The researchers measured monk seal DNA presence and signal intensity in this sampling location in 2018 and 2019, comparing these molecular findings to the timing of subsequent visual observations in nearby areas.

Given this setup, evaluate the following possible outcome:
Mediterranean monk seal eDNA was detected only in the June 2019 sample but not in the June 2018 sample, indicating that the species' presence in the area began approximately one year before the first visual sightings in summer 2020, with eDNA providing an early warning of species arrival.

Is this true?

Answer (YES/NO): NO